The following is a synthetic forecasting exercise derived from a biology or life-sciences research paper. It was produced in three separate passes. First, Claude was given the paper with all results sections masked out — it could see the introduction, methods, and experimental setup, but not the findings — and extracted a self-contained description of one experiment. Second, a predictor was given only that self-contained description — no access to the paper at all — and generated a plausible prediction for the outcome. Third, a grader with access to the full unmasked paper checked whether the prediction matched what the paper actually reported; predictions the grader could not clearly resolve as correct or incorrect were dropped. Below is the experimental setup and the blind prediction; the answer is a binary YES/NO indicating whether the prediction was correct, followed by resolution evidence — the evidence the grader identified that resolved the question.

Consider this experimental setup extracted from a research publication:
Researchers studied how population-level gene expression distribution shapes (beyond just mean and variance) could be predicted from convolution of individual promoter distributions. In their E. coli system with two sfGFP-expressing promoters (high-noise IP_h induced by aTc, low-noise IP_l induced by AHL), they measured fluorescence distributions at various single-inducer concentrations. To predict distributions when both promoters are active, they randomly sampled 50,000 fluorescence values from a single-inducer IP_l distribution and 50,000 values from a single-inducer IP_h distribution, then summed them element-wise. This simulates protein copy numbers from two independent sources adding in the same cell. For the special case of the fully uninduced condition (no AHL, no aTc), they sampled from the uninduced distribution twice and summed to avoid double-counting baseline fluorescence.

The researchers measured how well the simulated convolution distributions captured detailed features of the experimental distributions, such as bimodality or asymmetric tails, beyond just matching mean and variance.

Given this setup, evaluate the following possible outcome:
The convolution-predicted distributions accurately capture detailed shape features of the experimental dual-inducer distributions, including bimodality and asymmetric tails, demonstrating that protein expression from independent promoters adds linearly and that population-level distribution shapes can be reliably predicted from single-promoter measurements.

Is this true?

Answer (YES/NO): YES